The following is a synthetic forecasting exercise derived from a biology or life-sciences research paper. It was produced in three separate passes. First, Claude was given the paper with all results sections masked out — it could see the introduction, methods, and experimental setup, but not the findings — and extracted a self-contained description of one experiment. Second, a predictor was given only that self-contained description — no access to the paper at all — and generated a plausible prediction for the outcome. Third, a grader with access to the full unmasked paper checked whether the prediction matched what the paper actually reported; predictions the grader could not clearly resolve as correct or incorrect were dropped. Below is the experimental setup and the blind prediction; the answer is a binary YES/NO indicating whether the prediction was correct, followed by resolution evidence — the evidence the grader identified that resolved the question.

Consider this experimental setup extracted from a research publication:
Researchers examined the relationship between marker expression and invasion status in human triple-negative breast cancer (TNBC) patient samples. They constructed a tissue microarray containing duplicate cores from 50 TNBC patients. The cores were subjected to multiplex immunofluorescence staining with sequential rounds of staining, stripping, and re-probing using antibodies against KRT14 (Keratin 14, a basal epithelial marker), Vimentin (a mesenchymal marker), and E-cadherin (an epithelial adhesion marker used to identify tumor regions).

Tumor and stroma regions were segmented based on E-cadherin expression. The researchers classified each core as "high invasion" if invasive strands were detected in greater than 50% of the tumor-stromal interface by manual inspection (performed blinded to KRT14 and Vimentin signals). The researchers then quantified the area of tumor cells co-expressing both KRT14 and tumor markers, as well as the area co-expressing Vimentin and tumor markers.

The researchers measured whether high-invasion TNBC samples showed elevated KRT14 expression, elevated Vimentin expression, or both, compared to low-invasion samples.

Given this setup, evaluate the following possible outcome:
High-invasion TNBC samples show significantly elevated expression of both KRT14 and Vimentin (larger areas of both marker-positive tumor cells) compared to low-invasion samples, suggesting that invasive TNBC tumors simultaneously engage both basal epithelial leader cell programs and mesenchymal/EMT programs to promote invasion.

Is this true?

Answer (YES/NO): NO